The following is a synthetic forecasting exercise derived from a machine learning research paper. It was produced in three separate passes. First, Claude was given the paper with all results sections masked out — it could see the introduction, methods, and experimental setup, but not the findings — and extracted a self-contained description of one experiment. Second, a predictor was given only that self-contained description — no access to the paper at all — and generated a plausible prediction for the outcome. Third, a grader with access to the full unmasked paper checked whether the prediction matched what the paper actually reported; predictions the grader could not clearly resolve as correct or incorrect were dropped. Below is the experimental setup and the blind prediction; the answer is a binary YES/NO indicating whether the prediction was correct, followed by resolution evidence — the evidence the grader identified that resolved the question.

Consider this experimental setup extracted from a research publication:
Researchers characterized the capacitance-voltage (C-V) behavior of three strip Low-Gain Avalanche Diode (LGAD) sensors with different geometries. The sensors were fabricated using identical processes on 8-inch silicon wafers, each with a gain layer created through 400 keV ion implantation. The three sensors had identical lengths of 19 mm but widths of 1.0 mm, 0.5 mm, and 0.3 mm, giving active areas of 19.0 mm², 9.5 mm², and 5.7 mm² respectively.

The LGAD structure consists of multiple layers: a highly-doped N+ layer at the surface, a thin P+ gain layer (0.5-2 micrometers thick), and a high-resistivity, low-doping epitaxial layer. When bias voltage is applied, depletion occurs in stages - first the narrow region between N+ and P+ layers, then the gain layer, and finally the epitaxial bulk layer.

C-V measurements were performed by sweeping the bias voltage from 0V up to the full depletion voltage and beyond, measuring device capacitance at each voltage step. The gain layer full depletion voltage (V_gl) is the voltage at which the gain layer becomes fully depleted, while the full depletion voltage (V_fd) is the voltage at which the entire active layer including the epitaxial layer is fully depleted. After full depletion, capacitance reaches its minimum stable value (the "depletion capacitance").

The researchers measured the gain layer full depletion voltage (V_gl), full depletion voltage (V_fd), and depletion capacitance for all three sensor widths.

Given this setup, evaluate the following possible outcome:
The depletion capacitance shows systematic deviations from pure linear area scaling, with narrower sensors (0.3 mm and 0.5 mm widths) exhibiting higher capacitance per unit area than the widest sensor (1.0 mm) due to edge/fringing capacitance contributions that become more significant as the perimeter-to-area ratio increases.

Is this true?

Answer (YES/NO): NO